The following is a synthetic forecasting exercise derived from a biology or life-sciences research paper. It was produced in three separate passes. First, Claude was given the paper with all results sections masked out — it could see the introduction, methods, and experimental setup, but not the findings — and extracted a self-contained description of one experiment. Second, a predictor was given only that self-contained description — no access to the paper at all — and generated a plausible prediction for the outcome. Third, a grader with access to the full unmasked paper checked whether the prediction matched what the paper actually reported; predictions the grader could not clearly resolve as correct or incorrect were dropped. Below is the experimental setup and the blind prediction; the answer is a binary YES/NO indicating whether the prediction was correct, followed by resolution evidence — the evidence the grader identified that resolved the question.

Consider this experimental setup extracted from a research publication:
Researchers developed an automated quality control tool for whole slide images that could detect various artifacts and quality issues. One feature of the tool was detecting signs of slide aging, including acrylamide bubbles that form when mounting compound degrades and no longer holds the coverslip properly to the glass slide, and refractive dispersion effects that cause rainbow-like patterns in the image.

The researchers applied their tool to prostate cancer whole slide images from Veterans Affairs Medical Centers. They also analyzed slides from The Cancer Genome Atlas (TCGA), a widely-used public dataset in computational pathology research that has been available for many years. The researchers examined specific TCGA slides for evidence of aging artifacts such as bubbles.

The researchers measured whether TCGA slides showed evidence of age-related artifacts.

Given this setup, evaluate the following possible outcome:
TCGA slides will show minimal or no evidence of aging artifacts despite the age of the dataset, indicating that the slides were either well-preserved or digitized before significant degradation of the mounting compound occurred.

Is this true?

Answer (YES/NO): NO